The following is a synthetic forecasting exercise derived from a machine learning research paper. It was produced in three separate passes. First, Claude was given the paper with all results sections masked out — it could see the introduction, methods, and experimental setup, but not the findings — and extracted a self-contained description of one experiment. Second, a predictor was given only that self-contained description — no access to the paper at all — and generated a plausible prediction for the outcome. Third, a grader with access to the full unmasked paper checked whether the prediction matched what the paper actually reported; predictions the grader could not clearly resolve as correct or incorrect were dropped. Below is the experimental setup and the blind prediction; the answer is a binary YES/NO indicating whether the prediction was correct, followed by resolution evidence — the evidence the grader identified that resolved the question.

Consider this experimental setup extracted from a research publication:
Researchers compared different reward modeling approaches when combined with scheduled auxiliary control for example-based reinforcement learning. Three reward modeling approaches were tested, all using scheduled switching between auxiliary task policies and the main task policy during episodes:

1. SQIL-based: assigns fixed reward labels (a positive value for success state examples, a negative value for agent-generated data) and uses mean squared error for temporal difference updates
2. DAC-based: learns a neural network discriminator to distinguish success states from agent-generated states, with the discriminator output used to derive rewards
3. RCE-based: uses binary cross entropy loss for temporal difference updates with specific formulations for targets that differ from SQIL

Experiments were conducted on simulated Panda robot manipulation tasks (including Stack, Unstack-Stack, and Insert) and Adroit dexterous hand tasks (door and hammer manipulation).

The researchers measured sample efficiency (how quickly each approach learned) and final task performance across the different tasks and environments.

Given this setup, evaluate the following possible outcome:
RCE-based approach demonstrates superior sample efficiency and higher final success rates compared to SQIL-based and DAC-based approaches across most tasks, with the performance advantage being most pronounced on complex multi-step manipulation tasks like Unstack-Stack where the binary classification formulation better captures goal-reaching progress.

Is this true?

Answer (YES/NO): NO